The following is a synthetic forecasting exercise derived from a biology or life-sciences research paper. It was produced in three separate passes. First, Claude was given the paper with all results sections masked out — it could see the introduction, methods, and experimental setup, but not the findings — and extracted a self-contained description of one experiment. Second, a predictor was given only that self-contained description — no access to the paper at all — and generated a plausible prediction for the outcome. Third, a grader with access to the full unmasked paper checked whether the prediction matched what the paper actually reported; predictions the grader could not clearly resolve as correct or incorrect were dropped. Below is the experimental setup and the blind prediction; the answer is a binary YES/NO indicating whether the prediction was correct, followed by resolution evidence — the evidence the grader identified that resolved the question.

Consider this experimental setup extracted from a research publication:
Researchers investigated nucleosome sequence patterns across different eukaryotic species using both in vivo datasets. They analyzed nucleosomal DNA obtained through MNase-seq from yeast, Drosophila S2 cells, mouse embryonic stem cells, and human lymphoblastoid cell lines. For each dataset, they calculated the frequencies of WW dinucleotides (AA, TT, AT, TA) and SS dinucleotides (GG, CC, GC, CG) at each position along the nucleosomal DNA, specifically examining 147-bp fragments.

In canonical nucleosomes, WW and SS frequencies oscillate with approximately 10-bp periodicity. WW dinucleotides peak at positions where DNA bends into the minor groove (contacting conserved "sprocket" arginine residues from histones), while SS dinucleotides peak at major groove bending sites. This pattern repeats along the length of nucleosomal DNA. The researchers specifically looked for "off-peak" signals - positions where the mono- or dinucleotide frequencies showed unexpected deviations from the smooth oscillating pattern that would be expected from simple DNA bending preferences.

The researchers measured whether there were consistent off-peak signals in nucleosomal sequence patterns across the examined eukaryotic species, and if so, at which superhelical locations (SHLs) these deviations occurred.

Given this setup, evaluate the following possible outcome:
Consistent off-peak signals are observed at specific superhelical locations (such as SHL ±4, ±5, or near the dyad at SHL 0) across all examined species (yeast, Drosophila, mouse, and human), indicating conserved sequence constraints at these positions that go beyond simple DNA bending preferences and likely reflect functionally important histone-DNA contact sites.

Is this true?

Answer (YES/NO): NO